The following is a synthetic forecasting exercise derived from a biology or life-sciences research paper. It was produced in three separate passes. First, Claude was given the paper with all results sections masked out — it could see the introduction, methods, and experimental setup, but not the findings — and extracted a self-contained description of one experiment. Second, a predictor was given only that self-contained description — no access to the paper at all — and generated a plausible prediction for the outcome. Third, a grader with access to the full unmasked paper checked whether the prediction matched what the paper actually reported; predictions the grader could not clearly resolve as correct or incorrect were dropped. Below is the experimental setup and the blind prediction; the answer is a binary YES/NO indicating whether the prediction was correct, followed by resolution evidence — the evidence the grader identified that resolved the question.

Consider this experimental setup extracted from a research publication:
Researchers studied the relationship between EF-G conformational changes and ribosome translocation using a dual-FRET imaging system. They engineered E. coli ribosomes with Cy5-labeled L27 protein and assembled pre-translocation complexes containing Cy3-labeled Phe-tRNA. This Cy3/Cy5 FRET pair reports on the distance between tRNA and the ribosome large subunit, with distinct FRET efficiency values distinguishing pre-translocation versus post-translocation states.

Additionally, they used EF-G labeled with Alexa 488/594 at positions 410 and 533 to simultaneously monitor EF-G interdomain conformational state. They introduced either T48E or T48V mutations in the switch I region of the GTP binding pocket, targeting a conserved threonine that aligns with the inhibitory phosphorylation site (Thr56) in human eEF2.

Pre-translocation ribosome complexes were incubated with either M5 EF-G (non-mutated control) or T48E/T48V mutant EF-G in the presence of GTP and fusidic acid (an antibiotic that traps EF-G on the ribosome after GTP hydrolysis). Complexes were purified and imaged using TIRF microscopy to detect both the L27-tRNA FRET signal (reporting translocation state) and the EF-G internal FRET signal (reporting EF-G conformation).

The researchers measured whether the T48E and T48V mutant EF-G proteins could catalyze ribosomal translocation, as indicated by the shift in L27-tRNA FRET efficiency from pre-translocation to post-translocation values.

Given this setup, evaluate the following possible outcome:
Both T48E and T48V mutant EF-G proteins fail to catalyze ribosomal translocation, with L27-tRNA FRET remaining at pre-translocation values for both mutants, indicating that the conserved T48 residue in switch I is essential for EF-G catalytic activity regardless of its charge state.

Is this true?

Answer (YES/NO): YES